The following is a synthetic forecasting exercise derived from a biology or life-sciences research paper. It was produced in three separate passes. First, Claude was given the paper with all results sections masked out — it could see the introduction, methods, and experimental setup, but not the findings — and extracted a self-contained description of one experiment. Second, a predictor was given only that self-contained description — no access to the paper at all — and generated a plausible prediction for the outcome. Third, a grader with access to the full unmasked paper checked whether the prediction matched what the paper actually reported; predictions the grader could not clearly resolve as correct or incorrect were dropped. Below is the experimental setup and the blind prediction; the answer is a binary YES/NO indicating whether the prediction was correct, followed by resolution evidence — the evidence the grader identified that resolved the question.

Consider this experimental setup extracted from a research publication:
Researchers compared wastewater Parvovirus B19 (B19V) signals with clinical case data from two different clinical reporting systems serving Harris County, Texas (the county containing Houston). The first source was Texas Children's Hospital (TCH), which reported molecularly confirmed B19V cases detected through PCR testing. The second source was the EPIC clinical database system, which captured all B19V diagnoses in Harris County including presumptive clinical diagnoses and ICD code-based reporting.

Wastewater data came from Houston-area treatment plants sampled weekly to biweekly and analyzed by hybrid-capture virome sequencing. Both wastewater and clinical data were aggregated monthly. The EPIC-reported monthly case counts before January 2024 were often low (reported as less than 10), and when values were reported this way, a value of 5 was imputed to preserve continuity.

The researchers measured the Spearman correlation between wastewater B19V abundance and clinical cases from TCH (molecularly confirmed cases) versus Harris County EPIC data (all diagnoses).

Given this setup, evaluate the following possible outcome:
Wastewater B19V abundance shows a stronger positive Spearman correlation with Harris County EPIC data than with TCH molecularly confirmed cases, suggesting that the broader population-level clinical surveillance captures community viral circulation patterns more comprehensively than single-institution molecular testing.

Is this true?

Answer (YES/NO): YES